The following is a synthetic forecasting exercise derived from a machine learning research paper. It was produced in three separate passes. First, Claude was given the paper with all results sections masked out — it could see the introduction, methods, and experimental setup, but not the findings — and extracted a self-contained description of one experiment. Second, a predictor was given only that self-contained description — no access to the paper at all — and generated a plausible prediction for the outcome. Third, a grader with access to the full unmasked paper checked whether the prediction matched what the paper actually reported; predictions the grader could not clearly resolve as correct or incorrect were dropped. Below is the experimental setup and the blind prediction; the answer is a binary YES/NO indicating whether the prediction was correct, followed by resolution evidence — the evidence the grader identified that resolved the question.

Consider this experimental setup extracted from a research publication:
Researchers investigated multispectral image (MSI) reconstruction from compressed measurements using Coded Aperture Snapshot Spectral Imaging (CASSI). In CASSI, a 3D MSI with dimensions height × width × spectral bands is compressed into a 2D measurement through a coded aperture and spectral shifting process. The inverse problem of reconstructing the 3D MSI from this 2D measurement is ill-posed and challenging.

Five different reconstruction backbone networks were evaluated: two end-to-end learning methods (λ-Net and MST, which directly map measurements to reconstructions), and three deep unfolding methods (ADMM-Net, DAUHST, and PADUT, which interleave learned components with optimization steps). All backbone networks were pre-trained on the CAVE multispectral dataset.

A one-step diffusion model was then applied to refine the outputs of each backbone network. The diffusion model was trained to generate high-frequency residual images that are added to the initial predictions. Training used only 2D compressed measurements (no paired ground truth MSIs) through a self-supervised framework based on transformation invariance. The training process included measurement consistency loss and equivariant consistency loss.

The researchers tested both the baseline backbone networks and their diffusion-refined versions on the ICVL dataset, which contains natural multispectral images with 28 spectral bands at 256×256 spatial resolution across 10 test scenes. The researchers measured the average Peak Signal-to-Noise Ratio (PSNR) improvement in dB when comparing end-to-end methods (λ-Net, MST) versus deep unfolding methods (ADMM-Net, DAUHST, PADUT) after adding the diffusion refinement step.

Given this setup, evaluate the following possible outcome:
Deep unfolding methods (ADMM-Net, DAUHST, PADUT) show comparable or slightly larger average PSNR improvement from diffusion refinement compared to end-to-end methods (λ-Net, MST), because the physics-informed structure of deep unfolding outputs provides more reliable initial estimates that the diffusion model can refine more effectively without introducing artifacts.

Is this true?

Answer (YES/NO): YES